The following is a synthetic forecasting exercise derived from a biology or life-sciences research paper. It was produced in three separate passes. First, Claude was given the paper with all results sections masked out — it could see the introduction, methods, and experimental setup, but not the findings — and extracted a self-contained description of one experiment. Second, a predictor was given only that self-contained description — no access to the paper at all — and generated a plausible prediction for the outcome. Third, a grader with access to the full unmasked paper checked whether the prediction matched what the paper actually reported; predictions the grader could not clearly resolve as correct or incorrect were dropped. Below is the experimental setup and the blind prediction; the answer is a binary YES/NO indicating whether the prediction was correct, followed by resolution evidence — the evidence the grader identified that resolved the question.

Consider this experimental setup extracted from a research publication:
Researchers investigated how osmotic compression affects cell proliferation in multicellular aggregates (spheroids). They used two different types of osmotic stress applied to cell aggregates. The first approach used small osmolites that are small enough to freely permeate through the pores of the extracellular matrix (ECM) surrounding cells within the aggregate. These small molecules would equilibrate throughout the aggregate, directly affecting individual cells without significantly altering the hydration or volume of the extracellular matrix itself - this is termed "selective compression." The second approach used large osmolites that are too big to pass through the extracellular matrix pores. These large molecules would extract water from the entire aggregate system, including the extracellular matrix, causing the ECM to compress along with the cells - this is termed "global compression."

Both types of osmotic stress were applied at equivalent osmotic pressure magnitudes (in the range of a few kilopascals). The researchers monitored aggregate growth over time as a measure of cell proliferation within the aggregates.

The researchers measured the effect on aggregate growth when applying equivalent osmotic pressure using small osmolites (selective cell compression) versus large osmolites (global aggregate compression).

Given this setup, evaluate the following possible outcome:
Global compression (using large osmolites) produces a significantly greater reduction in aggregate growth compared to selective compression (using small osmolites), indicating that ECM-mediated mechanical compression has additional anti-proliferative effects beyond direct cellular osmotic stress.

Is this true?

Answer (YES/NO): YES